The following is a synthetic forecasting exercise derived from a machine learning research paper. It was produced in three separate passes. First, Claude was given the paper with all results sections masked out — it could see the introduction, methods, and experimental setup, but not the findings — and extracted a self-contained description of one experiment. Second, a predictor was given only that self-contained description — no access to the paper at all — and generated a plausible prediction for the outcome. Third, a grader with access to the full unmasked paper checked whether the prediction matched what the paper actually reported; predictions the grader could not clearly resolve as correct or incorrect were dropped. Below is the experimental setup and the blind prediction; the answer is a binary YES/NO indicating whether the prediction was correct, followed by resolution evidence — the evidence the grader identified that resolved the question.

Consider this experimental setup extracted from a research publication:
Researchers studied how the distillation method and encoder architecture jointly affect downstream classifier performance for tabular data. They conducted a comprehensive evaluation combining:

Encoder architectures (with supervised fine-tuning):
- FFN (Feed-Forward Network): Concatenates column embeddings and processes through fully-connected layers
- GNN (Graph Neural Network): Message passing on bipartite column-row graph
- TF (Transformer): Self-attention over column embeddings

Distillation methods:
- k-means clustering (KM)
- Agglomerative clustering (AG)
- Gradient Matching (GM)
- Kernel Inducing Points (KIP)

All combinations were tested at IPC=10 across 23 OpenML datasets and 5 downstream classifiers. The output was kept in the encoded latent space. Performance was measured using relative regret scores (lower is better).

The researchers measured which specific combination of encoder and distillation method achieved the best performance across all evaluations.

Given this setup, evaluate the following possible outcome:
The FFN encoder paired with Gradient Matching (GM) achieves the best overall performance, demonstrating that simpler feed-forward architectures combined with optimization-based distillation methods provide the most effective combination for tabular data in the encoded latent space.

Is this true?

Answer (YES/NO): NO